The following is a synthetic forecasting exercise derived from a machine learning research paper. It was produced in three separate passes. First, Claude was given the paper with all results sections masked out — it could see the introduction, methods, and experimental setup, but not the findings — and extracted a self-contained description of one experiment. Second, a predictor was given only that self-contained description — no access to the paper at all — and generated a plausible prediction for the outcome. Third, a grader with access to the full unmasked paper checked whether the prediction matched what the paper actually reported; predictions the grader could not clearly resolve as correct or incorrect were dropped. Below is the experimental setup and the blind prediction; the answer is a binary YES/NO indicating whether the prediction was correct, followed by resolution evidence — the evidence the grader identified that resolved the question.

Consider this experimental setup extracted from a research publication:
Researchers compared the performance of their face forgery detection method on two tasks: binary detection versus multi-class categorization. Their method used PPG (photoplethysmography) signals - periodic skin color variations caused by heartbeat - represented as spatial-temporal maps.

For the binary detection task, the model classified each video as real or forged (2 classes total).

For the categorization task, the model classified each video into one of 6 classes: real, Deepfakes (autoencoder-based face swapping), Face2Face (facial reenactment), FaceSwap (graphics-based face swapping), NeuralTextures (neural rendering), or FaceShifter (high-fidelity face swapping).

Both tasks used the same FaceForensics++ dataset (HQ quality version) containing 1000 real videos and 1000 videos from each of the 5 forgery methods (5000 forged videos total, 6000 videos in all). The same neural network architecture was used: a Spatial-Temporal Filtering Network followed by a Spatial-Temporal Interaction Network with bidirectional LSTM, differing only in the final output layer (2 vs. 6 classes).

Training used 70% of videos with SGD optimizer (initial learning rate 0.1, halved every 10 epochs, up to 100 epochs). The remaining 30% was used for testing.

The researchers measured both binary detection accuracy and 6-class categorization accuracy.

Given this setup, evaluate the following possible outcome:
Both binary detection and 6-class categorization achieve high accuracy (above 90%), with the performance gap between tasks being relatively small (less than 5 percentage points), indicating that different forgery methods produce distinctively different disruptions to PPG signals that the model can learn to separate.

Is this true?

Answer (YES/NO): YES